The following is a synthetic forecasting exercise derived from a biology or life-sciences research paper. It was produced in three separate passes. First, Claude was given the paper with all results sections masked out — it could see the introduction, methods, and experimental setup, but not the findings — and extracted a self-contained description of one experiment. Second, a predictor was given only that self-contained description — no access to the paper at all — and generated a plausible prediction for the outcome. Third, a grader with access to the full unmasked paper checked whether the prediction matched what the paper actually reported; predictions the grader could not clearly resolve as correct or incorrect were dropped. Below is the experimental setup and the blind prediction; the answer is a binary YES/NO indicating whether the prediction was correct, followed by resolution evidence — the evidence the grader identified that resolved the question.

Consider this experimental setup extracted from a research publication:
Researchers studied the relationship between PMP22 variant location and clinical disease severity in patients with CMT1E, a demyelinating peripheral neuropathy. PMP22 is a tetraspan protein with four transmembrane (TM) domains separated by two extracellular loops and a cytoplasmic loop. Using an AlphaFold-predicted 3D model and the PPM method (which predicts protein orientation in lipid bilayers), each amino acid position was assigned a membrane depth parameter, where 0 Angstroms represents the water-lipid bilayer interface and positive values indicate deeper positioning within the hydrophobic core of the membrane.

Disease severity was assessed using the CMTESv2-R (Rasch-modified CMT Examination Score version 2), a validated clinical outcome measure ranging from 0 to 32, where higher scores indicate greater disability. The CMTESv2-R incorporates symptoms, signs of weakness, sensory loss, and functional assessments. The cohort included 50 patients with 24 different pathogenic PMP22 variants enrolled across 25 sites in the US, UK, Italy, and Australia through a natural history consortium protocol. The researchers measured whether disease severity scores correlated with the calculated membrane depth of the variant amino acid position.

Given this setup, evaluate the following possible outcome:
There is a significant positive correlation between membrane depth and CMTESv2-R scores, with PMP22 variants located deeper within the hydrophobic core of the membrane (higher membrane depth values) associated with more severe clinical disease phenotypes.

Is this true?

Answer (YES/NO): YES